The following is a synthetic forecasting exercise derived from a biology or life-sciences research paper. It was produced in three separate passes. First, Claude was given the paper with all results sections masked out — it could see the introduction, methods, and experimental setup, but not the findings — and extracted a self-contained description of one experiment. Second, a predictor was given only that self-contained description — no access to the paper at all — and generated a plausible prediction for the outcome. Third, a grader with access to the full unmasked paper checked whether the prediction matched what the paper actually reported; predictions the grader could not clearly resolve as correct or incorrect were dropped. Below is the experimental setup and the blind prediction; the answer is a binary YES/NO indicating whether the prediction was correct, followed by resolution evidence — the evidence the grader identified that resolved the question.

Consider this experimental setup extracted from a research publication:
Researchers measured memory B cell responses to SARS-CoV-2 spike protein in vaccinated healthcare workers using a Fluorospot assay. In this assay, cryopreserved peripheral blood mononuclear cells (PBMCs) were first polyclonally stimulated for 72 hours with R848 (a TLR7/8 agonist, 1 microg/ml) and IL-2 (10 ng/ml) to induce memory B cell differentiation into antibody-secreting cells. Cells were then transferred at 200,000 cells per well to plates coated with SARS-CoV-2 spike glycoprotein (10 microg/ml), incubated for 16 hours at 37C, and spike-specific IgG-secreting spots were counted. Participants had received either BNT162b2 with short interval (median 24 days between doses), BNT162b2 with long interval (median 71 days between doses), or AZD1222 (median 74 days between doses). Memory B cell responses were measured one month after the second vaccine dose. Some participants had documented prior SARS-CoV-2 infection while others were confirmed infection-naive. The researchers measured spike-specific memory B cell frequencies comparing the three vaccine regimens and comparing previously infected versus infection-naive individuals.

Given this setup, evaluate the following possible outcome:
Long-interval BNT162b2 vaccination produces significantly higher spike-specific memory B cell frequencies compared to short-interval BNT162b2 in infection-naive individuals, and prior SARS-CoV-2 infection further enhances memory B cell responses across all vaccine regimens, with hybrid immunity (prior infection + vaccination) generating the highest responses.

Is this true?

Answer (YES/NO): NO